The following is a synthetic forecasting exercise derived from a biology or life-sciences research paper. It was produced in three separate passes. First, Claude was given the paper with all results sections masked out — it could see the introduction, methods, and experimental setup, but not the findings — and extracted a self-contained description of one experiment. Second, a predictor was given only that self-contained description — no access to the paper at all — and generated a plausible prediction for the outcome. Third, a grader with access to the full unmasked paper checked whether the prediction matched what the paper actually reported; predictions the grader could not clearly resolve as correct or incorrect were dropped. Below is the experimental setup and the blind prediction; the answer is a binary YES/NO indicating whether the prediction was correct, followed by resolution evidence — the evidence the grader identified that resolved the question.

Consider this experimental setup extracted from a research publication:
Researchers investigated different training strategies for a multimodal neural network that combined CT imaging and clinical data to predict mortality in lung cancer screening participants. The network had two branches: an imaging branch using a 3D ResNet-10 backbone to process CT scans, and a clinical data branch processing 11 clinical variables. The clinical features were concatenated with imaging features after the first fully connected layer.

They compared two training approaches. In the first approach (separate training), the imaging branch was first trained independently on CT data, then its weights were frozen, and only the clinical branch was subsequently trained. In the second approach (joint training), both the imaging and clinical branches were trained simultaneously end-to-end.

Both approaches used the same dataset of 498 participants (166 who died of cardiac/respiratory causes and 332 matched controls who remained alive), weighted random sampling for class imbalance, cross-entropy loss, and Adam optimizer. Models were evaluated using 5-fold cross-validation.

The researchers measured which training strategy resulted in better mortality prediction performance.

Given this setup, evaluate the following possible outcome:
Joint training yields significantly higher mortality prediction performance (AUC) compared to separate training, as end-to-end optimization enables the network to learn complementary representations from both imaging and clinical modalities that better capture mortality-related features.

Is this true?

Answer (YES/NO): NO